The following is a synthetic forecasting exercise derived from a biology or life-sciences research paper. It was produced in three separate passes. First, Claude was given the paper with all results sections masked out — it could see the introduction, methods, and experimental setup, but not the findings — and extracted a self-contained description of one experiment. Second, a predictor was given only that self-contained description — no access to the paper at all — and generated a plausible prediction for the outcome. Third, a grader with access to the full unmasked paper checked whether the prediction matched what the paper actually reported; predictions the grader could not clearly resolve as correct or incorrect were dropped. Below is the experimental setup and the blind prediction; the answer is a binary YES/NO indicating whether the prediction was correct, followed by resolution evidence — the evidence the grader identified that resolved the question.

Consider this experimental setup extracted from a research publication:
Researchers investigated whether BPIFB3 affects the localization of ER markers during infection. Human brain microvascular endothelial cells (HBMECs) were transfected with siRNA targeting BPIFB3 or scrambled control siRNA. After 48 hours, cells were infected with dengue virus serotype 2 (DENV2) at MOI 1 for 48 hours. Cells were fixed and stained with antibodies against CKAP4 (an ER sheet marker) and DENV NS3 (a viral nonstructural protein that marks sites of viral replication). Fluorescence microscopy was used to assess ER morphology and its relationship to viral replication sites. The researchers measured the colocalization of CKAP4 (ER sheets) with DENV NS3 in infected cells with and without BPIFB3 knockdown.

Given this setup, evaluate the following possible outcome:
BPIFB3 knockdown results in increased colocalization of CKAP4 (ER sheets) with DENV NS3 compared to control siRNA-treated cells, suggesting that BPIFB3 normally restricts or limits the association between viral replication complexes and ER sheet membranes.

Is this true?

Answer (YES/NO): NO